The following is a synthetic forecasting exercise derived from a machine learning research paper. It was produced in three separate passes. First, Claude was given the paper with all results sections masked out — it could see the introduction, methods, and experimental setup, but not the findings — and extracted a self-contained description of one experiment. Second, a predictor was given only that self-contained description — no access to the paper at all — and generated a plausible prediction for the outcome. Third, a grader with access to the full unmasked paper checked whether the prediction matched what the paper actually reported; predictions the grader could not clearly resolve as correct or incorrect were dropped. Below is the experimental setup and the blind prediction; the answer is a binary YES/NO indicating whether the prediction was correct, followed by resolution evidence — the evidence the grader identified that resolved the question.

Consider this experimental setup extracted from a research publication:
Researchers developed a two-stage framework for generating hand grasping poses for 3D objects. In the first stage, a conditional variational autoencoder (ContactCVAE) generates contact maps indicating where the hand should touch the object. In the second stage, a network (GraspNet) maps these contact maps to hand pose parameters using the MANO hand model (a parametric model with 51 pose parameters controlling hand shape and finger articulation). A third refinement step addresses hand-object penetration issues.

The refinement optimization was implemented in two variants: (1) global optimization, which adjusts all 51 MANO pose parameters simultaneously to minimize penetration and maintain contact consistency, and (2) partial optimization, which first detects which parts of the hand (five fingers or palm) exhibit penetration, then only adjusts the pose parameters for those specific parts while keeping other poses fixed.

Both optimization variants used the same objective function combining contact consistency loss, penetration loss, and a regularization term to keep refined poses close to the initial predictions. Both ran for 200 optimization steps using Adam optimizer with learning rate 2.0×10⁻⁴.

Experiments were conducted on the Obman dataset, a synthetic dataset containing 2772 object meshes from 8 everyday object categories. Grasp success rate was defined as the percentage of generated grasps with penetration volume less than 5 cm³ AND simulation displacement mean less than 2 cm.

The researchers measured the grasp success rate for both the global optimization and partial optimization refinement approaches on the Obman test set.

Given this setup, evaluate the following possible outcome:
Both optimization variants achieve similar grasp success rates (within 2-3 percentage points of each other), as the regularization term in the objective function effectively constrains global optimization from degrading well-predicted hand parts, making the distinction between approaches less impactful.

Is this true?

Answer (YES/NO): YES